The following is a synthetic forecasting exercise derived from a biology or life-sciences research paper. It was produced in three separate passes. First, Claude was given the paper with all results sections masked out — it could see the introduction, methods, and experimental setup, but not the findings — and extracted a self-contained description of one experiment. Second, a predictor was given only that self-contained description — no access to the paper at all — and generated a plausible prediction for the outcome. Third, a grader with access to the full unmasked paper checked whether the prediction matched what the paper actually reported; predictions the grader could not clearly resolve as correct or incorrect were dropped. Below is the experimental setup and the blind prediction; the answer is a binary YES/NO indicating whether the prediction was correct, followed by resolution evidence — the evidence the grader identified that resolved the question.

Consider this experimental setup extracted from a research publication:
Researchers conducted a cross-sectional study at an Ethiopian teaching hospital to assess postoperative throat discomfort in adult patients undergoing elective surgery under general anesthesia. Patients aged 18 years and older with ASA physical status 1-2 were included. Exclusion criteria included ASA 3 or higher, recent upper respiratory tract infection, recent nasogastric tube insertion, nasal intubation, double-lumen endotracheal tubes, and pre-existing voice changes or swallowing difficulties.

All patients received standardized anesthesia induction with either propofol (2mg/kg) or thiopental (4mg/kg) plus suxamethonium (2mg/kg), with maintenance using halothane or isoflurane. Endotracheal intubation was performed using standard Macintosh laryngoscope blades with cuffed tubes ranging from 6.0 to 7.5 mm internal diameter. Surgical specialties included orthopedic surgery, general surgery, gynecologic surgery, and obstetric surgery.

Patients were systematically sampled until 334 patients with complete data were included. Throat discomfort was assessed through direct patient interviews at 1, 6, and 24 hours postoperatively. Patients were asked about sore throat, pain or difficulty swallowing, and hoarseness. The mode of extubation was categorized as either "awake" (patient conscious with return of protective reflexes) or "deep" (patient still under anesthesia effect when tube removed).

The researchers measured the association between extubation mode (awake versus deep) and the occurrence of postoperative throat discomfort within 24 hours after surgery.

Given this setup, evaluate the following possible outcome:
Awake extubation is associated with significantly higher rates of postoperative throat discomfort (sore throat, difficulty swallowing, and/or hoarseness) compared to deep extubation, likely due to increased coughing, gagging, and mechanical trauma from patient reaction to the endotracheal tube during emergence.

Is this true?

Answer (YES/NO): YES